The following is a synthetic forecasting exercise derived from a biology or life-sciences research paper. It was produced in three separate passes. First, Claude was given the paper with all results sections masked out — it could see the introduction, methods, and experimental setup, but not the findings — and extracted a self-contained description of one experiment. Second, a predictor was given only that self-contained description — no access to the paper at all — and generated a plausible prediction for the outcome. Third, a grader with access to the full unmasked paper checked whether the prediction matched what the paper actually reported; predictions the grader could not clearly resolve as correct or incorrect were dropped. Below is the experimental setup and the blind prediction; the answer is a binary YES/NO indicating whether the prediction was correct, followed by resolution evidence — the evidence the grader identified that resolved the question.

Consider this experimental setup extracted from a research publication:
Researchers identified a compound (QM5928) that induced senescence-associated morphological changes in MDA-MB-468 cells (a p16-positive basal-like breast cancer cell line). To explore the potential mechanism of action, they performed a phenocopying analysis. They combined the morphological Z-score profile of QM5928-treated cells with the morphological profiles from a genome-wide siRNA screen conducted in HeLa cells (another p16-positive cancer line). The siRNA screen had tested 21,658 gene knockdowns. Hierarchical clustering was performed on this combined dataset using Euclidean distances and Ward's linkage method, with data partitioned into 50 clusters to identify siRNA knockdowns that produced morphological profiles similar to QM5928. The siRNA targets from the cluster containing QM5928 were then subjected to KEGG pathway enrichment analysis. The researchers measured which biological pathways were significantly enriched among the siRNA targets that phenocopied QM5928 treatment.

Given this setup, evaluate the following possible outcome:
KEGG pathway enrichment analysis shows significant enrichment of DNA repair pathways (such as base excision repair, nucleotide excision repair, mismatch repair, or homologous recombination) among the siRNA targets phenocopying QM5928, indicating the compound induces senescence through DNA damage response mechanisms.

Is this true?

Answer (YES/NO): NO